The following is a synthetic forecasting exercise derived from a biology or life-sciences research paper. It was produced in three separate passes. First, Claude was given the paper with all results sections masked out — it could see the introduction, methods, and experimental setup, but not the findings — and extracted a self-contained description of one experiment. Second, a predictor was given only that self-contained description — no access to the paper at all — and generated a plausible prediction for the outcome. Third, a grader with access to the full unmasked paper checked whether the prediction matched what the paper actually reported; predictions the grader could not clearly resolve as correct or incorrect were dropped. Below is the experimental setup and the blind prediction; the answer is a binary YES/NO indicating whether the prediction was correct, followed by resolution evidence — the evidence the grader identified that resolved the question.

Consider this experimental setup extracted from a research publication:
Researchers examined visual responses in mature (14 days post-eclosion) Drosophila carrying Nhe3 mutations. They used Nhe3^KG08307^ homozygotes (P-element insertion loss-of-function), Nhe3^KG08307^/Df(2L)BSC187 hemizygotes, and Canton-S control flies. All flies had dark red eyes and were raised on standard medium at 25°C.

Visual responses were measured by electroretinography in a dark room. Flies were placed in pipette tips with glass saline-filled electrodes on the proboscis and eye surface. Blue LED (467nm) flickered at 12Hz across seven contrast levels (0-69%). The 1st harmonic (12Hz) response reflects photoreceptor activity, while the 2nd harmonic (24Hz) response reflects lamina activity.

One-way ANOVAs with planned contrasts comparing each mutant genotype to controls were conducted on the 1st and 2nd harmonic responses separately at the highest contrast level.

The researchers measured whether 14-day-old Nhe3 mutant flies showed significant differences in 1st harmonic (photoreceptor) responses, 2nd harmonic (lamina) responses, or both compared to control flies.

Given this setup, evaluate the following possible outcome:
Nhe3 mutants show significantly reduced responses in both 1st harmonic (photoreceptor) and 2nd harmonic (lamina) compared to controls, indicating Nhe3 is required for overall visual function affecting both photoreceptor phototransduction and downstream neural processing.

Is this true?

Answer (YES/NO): NO